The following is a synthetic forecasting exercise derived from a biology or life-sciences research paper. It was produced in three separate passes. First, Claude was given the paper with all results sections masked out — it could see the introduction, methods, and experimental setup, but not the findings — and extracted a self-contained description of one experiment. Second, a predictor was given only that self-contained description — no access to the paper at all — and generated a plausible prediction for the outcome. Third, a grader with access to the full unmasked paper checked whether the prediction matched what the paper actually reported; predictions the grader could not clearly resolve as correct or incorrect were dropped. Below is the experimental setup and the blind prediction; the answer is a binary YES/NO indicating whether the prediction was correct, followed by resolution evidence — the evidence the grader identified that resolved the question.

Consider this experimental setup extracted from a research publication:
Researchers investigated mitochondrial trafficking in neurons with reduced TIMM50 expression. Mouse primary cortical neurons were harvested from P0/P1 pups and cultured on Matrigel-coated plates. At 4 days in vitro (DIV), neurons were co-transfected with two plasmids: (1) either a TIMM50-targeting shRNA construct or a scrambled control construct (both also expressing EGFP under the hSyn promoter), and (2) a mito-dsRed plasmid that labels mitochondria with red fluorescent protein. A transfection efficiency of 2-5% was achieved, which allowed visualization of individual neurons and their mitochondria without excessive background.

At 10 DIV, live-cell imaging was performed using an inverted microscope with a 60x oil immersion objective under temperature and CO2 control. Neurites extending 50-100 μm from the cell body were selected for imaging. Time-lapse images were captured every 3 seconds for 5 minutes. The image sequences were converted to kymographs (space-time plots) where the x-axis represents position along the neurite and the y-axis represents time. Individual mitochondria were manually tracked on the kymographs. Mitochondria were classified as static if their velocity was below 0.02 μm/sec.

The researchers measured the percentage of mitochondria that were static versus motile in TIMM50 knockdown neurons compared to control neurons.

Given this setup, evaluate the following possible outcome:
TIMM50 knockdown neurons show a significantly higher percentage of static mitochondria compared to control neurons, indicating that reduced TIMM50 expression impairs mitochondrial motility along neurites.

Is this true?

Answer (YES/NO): YES